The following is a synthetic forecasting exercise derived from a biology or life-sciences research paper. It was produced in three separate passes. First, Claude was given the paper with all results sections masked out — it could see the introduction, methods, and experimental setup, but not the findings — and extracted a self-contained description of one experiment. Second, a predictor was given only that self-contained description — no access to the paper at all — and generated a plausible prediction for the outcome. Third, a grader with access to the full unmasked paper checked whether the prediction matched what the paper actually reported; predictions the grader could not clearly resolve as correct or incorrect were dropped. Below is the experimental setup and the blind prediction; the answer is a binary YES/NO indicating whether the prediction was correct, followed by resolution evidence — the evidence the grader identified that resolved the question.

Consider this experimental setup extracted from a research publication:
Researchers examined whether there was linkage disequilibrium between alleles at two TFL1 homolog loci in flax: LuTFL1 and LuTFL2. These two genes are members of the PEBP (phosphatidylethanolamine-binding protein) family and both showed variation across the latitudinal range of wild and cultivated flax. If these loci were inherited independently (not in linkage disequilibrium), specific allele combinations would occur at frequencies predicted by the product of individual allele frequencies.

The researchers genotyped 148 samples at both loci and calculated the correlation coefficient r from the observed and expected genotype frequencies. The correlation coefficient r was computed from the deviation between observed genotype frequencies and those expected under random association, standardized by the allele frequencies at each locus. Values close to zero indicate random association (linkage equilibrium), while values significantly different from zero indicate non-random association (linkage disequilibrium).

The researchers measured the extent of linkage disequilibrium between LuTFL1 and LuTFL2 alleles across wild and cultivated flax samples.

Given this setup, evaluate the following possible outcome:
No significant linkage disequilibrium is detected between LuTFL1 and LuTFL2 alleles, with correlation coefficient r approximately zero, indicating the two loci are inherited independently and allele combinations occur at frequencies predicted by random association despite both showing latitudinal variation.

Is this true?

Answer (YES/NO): NO